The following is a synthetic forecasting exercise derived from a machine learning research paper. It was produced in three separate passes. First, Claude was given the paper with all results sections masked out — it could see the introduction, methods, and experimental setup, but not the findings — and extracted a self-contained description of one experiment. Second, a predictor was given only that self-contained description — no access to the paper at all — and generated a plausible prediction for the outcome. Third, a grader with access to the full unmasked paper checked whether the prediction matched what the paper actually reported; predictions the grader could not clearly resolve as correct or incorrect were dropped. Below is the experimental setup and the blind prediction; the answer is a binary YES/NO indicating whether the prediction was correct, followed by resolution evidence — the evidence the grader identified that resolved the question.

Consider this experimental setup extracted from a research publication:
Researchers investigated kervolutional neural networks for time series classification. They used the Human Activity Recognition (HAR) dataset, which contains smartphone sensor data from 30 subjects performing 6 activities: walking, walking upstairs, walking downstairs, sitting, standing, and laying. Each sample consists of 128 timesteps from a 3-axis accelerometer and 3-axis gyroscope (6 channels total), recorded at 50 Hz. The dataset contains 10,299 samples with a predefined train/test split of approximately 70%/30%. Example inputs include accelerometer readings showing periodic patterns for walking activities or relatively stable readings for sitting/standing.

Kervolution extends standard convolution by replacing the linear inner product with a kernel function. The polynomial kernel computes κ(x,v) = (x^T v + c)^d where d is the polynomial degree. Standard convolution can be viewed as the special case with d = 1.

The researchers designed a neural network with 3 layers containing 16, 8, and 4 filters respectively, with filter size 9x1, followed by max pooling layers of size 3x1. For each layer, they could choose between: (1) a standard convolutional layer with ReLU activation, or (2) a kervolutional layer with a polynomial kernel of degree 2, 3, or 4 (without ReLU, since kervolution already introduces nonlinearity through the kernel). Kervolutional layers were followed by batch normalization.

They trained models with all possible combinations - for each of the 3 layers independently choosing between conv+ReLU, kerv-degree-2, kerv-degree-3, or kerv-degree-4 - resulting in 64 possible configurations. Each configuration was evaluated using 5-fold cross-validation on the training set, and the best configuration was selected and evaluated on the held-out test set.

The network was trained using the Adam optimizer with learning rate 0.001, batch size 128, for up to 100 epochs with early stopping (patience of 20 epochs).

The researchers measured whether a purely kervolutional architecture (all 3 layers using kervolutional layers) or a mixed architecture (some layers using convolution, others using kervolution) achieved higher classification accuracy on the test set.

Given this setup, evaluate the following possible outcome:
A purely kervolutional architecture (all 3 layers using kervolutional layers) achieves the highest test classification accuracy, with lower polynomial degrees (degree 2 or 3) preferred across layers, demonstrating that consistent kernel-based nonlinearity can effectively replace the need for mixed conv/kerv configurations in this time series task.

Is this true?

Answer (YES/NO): NO